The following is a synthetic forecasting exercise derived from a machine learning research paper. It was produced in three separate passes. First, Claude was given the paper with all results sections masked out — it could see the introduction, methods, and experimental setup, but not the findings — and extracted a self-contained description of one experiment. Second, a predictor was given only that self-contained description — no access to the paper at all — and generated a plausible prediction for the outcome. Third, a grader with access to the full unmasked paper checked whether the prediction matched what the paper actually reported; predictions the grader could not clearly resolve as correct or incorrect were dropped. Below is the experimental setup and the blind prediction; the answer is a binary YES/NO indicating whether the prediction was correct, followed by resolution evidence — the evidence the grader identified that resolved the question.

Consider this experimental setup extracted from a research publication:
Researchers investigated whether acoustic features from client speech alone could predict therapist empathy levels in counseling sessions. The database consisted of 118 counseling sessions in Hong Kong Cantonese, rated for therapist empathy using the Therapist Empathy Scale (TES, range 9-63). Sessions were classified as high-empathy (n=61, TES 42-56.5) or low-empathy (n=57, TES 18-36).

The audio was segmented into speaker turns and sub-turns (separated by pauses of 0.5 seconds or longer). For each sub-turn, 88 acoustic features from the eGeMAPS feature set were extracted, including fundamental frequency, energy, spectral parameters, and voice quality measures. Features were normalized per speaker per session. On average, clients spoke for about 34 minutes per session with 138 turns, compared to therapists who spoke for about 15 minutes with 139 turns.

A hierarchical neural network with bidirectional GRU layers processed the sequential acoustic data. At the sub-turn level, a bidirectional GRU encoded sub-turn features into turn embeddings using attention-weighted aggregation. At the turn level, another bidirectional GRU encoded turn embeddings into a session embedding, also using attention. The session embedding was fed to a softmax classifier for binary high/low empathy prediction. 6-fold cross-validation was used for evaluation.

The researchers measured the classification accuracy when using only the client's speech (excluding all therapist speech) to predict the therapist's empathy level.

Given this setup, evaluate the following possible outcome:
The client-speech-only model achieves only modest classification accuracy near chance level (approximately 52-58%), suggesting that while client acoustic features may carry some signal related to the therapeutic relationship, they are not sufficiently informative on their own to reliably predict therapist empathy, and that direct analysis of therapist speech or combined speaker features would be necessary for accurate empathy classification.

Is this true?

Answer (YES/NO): NO